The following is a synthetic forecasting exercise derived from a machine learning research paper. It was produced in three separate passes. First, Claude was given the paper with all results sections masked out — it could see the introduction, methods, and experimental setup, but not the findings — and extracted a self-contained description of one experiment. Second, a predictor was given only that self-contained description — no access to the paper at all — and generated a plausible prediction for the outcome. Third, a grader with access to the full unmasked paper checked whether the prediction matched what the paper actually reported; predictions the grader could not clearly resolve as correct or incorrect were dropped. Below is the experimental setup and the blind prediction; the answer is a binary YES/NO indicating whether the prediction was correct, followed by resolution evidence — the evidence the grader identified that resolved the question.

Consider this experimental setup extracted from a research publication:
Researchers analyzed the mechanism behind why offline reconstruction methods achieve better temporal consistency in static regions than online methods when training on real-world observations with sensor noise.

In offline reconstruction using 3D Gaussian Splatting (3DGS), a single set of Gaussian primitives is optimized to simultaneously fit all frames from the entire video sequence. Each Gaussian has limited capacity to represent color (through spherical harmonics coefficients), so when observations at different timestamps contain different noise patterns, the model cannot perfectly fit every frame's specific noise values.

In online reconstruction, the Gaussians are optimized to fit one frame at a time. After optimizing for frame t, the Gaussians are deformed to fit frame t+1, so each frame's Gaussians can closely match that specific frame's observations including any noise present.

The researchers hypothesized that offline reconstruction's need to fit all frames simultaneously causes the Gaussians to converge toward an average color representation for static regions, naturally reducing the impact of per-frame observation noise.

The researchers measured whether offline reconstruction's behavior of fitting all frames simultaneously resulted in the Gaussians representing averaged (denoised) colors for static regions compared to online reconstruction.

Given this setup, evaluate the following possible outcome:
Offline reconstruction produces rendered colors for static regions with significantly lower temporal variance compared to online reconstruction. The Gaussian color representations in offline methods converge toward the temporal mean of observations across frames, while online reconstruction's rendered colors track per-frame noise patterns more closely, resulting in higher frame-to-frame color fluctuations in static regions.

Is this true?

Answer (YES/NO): YES